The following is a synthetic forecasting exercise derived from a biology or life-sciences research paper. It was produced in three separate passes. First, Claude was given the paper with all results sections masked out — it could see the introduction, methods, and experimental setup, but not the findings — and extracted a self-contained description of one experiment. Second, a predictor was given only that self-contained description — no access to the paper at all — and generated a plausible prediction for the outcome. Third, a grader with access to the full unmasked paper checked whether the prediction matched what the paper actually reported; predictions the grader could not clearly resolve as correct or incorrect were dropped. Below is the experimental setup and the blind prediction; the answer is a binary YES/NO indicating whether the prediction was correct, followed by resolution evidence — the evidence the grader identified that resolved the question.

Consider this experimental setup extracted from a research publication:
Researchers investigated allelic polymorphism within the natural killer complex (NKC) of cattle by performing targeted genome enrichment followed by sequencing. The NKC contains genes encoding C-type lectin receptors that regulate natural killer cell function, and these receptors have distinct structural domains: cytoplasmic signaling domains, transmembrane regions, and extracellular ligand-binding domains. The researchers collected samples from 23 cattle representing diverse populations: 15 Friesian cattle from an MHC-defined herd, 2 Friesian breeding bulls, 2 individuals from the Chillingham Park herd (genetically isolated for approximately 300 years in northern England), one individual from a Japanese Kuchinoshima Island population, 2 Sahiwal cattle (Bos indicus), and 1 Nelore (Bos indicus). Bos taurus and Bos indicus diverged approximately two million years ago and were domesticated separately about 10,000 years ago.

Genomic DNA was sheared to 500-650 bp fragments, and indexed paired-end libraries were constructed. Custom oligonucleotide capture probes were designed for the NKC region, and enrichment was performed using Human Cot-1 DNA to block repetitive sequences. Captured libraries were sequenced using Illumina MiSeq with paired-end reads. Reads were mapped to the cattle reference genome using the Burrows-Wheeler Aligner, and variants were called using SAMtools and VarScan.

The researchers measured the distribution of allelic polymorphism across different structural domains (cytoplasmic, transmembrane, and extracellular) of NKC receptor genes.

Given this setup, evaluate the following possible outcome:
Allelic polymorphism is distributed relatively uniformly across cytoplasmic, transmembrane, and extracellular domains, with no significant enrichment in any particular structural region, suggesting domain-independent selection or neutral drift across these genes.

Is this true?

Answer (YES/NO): NO